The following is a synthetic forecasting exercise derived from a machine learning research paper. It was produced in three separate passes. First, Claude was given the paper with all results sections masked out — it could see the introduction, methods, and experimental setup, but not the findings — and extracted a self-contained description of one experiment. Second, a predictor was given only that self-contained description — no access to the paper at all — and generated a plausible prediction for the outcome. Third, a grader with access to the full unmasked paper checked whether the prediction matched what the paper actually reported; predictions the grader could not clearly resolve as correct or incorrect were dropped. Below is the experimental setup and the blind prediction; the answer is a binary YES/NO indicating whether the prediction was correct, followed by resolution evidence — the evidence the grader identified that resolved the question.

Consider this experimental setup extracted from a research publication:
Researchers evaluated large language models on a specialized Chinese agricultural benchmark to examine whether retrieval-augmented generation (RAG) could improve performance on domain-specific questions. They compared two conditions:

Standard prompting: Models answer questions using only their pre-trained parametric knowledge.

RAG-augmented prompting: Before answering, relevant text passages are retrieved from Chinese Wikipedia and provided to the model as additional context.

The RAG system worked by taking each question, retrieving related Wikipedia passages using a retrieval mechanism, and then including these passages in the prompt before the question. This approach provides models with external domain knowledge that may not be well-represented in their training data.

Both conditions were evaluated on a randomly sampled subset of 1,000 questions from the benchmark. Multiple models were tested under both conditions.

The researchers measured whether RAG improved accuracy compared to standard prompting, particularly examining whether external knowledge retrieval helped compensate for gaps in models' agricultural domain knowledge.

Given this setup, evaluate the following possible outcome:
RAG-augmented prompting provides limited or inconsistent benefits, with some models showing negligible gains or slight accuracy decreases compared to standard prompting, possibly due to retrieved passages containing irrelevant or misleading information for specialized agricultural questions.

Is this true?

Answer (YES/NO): NO